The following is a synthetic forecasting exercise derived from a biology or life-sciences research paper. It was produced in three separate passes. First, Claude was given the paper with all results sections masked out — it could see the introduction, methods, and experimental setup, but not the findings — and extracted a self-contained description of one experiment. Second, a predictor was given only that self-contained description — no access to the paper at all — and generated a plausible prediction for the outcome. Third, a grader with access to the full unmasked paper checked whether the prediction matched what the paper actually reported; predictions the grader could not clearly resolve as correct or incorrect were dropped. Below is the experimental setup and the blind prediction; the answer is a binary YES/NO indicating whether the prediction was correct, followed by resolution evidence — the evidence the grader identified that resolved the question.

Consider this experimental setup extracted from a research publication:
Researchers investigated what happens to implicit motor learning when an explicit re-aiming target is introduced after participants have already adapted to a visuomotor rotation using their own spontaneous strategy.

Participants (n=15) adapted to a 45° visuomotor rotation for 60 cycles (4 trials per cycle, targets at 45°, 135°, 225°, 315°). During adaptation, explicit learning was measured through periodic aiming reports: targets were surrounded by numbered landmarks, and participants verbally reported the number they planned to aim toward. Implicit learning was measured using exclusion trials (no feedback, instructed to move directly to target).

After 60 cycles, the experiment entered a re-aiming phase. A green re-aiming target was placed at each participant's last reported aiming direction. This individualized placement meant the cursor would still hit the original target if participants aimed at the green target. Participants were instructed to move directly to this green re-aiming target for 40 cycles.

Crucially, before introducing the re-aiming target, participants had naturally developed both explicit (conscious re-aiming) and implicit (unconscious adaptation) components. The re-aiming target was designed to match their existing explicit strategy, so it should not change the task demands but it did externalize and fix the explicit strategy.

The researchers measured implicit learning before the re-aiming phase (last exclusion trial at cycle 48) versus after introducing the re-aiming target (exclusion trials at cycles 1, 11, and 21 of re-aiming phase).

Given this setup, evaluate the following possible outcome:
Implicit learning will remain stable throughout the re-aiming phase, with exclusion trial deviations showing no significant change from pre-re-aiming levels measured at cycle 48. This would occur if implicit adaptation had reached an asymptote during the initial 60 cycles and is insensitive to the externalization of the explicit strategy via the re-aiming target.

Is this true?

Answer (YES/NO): YES